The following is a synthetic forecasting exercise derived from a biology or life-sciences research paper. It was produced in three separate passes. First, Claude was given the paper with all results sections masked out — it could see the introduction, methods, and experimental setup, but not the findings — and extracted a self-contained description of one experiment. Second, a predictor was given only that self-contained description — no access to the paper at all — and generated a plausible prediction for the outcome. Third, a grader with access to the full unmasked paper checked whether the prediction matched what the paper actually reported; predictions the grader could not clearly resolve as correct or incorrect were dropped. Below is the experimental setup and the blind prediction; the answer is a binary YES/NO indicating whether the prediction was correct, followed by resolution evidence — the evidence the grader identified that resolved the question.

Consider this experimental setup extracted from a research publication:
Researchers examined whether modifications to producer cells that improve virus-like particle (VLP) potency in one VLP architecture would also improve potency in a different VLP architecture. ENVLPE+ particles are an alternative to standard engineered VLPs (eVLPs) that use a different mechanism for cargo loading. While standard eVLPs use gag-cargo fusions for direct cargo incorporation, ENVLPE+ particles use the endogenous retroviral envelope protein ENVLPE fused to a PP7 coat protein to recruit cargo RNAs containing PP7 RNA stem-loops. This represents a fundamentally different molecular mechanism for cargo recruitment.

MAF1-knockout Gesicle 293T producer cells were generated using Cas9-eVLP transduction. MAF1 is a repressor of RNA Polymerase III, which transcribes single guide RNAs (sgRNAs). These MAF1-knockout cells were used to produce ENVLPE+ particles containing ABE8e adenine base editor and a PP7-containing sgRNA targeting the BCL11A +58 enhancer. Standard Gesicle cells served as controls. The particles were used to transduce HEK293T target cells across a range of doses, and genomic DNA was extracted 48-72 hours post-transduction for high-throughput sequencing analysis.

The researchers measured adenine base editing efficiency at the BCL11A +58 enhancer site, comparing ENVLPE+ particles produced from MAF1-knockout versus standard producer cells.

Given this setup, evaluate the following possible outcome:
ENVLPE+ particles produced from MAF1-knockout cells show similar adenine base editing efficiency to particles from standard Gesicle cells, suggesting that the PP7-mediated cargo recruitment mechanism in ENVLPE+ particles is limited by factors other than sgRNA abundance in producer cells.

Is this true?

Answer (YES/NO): NO